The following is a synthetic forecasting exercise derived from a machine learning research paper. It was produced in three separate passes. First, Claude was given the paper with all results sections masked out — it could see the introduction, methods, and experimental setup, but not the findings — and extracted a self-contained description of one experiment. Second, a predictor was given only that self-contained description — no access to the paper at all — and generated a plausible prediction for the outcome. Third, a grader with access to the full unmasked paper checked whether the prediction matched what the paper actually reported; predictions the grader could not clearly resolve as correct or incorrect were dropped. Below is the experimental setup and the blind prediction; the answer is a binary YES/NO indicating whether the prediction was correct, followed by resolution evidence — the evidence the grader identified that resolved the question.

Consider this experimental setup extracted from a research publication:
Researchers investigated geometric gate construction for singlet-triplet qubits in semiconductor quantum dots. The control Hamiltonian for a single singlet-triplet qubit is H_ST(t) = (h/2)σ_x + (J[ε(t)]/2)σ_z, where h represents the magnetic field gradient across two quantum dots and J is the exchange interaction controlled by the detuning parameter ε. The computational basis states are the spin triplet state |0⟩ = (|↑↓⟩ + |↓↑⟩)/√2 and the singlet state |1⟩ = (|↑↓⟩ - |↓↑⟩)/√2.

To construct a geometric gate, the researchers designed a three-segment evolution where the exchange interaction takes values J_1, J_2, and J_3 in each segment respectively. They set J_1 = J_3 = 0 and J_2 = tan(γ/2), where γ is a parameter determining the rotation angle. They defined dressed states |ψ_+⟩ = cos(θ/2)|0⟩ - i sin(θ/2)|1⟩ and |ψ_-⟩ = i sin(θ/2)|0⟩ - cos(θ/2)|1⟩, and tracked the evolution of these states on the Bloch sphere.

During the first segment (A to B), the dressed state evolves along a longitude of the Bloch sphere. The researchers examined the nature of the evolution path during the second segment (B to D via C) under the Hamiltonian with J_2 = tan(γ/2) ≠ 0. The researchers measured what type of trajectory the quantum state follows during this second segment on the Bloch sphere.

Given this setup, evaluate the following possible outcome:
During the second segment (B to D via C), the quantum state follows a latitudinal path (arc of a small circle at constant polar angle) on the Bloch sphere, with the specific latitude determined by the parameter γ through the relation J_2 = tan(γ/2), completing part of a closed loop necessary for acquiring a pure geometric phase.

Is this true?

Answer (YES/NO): NO